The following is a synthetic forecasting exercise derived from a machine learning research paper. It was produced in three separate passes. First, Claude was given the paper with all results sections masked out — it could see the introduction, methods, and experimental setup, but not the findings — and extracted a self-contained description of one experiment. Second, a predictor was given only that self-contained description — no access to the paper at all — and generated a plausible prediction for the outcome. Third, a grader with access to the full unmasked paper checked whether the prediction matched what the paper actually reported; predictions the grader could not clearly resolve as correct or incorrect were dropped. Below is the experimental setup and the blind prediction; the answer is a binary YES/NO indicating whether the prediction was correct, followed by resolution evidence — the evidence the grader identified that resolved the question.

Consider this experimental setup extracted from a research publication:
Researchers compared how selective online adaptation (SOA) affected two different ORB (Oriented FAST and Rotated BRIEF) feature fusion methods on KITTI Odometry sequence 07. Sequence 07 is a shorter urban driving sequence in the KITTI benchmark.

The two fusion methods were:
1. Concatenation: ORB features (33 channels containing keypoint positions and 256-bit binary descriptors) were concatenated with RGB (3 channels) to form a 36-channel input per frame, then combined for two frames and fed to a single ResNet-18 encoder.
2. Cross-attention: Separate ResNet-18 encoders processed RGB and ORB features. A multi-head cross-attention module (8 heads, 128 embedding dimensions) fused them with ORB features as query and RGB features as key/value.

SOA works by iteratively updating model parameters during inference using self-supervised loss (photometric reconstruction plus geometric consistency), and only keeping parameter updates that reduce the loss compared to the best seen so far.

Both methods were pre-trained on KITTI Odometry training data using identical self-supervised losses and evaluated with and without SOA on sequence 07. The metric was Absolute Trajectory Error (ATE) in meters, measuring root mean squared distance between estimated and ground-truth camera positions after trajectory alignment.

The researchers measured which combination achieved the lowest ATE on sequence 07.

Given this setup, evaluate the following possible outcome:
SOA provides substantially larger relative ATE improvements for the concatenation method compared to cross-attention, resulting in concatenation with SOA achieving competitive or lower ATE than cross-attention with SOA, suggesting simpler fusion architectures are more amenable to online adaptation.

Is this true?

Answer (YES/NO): NO